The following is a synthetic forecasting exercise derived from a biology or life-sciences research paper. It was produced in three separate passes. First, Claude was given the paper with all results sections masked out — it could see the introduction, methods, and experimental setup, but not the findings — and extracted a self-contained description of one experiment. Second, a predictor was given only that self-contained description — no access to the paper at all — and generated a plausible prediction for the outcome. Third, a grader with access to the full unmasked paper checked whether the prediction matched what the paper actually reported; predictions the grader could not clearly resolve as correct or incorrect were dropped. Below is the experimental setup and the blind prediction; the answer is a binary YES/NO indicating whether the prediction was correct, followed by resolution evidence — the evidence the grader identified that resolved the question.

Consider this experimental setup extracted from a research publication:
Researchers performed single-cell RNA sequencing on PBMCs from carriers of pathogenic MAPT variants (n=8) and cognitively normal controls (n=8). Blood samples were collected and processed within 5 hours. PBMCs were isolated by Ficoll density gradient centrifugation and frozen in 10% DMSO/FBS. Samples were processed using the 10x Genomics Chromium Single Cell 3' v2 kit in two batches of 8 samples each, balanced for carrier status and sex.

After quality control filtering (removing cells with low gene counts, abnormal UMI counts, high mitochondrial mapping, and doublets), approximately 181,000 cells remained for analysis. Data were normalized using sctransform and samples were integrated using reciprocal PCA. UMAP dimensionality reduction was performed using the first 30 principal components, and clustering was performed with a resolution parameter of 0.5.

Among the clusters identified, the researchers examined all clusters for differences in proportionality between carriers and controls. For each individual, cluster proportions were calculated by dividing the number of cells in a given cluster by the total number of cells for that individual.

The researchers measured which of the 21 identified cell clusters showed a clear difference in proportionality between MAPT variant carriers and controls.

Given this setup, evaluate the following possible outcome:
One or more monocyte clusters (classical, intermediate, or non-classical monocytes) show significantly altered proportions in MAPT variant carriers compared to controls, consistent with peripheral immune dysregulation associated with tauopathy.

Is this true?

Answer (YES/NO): YES